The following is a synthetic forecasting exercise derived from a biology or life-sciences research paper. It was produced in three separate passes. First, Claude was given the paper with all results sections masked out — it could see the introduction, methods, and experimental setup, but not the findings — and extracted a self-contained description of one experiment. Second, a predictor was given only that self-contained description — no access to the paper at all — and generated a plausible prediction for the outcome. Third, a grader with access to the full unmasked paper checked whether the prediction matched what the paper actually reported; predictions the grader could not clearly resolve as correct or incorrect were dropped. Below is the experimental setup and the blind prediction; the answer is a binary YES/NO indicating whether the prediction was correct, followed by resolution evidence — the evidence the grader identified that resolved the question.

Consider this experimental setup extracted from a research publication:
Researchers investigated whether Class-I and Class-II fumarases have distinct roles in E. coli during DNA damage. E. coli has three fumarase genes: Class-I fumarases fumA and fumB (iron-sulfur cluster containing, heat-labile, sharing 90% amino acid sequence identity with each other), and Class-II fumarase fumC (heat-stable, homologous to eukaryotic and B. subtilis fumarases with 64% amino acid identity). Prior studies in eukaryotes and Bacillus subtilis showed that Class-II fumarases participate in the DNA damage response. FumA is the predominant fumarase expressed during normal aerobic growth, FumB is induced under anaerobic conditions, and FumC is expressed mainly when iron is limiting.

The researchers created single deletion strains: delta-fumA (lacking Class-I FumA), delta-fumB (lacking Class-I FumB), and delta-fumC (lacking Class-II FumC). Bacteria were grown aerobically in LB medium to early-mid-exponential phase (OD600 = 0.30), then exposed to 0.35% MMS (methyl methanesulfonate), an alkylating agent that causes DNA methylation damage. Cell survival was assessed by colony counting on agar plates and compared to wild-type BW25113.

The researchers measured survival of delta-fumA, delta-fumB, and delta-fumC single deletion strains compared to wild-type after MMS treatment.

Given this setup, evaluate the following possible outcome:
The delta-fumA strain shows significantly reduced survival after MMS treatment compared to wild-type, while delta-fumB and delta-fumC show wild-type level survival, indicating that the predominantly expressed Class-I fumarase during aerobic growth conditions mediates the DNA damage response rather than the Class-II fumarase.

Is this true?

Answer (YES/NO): NO